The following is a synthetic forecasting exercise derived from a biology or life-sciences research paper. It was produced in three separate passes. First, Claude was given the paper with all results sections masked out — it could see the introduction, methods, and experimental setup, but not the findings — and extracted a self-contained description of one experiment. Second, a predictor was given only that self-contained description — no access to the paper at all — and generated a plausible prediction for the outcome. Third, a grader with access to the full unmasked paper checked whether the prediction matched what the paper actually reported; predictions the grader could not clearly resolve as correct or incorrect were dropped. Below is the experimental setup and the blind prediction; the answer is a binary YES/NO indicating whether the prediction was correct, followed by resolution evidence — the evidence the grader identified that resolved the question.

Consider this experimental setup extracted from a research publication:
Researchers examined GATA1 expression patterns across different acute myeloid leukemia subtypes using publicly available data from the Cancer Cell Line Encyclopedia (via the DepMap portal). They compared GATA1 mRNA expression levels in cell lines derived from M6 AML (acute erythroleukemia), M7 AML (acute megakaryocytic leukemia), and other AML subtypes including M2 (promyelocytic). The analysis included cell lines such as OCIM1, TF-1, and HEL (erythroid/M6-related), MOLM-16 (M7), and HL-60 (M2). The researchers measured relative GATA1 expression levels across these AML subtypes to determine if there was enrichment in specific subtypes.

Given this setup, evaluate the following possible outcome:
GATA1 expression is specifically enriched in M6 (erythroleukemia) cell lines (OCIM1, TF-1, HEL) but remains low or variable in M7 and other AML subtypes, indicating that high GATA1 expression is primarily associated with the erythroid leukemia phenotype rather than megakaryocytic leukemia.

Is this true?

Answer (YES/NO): NO